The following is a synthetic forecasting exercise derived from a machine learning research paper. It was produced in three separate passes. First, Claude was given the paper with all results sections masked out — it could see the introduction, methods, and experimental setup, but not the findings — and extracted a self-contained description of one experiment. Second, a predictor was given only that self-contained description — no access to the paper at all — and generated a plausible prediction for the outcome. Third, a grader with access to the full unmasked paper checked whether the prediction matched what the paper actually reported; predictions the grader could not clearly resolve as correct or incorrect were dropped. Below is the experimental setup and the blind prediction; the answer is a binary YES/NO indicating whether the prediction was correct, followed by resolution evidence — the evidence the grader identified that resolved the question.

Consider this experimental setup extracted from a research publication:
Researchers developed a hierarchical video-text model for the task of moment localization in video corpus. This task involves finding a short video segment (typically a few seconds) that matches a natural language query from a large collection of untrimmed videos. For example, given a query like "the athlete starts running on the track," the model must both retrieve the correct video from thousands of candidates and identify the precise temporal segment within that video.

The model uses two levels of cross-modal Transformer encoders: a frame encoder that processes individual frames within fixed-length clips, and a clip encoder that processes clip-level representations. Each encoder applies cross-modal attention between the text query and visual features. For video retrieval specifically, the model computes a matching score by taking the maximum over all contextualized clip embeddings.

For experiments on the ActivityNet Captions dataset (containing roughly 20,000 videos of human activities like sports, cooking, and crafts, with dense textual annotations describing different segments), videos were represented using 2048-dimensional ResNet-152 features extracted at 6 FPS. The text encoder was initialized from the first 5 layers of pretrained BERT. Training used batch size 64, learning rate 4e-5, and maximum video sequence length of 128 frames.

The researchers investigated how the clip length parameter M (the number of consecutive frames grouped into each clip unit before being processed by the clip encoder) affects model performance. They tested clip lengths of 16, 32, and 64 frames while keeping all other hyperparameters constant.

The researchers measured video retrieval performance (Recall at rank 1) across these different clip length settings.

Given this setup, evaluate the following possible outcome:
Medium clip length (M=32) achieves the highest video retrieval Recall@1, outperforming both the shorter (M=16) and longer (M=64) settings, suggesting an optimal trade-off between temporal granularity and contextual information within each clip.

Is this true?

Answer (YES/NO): YES